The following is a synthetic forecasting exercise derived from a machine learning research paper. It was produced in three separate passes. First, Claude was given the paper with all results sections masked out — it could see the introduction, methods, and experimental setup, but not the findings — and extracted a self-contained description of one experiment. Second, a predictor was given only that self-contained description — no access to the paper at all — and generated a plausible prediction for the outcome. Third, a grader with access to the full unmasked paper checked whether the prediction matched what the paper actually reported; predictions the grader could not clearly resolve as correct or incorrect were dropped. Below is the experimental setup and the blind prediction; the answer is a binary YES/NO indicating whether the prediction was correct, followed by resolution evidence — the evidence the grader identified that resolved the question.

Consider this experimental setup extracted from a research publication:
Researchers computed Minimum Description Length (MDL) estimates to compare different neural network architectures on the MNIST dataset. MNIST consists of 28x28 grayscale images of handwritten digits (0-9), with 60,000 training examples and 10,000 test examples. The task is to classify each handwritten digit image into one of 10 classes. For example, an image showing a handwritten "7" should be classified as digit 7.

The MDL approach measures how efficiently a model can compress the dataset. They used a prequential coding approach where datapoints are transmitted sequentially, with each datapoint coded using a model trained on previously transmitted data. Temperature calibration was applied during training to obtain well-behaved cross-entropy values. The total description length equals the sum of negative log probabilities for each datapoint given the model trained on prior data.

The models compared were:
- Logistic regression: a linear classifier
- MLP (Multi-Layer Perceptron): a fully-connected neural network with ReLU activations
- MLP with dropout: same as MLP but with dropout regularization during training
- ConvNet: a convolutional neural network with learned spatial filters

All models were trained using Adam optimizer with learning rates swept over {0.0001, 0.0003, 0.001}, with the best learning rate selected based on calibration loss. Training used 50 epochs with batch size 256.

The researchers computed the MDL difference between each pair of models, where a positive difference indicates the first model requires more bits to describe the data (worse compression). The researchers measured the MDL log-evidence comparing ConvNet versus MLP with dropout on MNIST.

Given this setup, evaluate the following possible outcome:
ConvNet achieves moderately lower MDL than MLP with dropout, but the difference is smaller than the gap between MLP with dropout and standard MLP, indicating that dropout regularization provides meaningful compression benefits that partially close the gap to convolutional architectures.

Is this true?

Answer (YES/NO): NO